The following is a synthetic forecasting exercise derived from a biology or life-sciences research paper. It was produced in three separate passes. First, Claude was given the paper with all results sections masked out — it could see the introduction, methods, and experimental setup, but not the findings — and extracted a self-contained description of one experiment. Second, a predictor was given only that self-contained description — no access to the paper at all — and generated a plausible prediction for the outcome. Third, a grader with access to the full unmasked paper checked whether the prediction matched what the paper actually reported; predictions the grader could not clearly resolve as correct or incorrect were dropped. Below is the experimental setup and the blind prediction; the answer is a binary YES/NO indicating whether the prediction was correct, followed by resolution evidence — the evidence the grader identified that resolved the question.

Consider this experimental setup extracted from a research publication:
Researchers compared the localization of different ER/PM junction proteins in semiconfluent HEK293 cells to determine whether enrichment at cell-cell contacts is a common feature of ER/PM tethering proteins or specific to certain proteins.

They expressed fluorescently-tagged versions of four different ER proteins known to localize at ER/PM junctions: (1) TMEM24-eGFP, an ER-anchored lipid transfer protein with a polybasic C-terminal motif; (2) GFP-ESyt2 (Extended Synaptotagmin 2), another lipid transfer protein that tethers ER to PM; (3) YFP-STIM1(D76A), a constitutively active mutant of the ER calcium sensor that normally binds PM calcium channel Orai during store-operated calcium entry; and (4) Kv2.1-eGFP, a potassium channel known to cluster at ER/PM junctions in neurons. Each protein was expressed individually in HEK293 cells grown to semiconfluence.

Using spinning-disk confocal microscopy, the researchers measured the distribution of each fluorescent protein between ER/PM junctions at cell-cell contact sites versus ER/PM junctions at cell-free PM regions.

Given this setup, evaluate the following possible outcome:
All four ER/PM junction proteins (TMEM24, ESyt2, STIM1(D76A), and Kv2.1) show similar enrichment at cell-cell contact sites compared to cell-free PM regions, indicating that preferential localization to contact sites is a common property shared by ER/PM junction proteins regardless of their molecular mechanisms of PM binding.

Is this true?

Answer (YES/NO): NO